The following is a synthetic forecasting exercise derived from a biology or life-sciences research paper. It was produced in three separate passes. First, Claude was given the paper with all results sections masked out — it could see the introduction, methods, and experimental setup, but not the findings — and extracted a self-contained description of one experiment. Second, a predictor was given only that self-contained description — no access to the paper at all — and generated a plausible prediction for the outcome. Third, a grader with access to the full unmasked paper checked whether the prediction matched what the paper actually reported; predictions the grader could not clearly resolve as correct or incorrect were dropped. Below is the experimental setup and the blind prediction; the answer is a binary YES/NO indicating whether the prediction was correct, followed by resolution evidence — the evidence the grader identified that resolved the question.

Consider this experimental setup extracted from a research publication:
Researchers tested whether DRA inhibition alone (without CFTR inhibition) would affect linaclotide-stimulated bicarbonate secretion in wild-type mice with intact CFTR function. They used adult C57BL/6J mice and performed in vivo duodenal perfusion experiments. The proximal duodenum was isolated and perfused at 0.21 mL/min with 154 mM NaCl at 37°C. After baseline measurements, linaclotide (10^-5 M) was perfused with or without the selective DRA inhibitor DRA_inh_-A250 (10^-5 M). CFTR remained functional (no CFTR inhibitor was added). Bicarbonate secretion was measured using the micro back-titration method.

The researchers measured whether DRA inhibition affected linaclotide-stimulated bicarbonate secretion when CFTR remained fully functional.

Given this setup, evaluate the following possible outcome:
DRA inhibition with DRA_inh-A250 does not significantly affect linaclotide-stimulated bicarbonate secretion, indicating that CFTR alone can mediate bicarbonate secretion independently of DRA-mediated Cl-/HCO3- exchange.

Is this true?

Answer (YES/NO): YES